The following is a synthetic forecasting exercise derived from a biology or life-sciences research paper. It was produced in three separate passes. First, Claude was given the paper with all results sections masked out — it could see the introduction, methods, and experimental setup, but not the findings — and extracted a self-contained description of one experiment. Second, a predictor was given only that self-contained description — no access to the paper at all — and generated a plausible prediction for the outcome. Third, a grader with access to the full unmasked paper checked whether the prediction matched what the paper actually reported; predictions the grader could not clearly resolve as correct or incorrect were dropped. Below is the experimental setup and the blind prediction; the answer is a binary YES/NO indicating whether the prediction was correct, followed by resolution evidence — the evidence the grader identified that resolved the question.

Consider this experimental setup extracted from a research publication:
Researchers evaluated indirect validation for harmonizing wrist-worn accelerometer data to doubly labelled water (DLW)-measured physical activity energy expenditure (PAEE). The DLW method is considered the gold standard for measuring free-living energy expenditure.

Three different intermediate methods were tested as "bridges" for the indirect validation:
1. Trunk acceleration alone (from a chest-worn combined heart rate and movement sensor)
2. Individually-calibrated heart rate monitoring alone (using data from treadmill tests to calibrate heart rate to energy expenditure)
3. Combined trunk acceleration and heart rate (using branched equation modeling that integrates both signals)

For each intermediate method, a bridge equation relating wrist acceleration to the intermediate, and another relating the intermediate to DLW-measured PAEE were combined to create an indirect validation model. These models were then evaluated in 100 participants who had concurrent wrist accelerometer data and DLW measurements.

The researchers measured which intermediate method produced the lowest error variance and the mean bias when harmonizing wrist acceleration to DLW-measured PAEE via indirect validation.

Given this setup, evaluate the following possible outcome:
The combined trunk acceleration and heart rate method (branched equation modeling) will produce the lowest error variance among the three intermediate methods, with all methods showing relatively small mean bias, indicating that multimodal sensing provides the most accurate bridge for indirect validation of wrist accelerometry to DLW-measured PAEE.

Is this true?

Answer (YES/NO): NO